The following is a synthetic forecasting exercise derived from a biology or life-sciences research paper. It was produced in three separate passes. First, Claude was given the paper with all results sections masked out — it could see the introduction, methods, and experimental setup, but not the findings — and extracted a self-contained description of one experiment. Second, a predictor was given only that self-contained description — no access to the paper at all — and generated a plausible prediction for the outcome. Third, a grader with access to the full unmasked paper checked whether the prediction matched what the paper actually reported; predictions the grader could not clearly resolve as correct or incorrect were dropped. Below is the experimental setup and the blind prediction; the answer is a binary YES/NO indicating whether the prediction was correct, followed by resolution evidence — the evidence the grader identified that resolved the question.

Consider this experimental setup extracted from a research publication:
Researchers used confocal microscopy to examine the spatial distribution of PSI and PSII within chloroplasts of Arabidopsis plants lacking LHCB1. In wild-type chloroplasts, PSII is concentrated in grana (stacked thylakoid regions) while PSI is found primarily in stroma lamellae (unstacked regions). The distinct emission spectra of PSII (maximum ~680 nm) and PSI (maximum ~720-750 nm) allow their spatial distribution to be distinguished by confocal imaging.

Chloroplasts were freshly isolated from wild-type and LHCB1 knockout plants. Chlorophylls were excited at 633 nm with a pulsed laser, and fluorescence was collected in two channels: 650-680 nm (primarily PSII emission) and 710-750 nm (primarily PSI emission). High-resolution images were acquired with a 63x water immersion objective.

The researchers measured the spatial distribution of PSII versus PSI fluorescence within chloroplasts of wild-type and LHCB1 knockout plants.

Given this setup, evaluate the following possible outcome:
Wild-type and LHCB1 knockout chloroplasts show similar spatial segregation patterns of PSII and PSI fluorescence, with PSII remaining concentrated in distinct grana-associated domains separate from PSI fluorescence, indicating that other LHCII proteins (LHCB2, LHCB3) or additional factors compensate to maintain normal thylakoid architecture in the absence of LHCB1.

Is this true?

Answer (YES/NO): NO